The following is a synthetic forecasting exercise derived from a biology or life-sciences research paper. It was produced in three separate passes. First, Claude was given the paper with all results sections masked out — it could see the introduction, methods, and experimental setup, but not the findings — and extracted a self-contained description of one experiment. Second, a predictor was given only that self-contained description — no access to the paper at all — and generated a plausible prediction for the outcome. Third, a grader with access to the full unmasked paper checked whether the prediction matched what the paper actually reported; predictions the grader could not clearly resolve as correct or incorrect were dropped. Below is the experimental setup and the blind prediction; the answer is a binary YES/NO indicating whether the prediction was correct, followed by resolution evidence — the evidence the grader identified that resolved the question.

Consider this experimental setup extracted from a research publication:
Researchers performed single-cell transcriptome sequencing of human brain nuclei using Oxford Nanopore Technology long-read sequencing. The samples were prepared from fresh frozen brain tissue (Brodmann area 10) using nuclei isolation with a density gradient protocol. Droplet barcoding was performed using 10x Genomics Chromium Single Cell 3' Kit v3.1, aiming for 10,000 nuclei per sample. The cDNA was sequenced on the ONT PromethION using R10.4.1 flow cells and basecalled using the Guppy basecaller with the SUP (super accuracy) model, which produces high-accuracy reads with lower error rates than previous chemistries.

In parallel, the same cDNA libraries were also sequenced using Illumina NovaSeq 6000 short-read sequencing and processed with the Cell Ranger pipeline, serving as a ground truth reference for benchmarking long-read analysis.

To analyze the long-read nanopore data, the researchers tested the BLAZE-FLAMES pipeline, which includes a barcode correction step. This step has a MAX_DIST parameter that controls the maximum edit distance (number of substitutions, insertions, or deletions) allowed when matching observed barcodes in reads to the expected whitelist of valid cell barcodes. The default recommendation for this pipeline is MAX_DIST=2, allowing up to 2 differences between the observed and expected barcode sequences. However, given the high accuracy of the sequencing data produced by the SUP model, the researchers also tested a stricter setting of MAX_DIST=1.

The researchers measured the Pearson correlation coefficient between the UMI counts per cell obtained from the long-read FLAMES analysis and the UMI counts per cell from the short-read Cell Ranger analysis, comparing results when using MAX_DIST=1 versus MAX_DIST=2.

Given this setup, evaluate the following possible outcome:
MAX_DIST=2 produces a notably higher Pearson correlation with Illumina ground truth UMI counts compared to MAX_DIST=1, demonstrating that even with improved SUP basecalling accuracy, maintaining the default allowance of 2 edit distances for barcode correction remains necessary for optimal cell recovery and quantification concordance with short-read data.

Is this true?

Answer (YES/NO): NO